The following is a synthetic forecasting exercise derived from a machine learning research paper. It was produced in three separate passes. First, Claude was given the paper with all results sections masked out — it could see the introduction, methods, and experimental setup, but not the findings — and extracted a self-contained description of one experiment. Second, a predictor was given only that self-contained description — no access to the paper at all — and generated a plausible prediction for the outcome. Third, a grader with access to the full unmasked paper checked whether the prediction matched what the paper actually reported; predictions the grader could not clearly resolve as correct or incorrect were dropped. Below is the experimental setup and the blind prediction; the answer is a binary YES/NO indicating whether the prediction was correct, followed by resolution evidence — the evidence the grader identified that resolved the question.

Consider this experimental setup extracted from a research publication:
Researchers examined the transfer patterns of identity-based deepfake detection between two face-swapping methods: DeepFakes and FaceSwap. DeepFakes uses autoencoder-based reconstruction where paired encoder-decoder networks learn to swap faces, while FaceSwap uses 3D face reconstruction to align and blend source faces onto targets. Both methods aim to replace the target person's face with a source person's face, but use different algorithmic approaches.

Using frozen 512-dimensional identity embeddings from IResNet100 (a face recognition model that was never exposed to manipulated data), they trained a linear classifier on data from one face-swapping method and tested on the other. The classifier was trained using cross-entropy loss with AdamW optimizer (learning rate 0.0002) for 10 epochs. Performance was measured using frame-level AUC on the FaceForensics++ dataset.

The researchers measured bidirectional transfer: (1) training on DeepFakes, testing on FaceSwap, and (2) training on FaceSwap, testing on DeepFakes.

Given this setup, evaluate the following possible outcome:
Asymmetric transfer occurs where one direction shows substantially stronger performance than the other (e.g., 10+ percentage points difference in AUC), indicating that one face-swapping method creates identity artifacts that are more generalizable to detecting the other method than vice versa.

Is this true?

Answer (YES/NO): NO